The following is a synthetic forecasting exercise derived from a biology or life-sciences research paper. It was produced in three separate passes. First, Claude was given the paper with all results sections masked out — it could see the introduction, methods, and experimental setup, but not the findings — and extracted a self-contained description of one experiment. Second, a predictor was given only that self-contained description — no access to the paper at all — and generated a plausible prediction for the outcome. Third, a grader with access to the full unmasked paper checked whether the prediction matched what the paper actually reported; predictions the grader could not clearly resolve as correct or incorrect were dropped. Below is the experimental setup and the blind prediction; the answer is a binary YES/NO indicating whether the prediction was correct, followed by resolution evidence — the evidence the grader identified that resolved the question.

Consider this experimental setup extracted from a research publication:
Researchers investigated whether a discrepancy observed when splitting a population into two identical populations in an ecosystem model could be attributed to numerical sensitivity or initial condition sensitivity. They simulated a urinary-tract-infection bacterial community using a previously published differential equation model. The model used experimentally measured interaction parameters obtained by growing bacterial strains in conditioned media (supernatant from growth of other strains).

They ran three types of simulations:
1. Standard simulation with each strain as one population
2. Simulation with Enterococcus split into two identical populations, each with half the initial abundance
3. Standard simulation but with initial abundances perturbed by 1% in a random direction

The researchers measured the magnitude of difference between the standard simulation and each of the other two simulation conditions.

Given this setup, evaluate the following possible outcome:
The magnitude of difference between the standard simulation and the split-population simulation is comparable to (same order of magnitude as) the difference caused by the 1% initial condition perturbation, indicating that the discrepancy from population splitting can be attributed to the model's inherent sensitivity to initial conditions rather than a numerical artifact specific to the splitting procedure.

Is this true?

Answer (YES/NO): NO